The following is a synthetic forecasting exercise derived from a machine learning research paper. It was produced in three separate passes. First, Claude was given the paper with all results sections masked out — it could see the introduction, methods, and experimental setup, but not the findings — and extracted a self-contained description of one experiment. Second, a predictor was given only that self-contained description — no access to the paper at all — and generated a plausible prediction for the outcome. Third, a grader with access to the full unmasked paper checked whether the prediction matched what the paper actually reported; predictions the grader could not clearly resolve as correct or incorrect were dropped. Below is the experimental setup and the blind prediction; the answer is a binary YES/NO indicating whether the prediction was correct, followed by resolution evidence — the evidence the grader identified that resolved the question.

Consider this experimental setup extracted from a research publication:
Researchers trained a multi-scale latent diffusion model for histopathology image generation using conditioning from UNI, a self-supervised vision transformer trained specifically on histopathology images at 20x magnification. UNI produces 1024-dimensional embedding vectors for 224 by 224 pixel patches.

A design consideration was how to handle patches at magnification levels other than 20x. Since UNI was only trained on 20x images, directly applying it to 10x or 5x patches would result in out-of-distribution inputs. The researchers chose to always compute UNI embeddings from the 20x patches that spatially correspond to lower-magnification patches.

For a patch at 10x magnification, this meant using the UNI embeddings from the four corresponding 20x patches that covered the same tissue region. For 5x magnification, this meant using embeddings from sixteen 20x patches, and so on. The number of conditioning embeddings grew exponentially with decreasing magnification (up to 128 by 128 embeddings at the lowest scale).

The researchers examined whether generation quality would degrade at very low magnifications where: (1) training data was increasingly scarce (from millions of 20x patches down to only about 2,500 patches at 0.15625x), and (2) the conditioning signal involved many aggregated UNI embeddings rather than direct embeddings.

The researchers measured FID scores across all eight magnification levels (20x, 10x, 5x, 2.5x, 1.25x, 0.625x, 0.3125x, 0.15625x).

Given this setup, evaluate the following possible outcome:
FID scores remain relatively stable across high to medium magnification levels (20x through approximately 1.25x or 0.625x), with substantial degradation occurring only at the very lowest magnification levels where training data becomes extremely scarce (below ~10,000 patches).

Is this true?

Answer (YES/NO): NO